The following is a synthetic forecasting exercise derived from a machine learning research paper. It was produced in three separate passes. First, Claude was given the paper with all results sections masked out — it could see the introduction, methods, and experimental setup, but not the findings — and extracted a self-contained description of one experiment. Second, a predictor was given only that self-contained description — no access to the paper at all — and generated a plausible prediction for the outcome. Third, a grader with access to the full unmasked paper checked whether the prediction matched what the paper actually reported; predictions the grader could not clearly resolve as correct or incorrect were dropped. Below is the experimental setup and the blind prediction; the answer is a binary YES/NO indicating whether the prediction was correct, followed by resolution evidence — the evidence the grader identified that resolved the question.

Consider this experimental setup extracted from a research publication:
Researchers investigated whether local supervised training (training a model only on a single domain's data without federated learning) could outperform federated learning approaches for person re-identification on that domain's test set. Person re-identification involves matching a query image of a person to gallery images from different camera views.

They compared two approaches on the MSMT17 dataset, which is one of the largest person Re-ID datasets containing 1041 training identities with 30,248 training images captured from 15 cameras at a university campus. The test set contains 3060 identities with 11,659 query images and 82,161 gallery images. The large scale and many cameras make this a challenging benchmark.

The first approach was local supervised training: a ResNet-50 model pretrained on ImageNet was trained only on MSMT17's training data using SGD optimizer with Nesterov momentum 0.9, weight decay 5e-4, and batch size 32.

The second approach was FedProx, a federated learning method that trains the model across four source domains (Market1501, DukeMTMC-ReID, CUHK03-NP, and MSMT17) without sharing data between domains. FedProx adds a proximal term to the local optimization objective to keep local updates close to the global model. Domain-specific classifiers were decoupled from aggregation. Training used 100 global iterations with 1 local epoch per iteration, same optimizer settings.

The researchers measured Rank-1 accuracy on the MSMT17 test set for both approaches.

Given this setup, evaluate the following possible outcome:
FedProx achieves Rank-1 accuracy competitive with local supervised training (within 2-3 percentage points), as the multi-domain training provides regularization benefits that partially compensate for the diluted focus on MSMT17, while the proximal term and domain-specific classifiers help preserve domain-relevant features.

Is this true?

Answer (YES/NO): YES